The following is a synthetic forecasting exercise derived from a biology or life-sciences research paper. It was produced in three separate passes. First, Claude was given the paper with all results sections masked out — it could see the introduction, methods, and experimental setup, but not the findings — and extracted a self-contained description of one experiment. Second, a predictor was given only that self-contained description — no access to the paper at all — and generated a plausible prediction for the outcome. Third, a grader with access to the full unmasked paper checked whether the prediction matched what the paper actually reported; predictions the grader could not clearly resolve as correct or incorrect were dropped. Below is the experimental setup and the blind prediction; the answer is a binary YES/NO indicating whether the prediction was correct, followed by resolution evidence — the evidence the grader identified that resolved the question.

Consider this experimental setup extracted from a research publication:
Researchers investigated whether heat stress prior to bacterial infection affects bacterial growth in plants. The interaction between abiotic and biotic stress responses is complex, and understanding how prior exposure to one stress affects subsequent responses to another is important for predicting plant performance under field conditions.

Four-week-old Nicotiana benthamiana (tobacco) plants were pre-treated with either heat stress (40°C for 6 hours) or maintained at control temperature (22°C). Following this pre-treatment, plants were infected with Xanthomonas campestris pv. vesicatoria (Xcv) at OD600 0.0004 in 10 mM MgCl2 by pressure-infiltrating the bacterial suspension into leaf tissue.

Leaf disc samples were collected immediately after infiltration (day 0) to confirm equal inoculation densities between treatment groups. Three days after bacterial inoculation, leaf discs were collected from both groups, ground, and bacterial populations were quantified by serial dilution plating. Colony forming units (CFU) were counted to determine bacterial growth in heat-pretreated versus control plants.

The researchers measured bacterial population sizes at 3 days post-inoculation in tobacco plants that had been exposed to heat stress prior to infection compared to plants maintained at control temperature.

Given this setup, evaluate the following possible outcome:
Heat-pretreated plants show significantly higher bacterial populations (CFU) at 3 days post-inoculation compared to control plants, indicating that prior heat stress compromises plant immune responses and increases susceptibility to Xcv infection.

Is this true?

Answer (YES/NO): YES